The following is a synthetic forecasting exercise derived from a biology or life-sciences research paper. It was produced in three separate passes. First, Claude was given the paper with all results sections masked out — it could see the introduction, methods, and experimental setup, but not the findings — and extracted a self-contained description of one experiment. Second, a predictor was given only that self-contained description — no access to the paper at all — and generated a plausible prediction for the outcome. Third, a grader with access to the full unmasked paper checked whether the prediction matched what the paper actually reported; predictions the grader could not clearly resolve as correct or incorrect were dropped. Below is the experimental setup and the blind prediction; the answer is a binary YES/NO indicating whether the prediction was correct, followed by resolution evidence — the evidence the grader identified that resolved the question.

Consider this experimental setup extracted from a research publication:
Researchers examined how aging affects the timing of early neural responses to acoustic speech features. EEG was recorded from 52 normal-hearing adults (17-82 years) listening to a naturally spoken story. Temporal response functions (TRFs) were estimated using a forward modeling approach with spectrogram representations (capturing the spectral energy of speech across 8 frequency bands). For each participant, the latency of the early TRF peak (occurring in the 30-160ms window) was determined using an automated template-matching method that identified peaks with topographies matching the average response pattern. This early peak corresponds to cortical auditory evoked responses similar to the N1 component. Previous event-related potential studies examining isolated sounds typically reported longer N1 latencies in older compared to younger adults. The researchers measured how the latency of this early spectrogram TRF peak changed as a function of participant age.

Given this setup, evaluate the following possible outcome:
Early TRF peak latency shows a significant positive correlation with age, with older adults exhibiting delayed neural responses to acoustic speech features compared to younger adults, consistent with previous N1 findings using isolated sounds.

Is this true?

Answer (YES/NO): NO